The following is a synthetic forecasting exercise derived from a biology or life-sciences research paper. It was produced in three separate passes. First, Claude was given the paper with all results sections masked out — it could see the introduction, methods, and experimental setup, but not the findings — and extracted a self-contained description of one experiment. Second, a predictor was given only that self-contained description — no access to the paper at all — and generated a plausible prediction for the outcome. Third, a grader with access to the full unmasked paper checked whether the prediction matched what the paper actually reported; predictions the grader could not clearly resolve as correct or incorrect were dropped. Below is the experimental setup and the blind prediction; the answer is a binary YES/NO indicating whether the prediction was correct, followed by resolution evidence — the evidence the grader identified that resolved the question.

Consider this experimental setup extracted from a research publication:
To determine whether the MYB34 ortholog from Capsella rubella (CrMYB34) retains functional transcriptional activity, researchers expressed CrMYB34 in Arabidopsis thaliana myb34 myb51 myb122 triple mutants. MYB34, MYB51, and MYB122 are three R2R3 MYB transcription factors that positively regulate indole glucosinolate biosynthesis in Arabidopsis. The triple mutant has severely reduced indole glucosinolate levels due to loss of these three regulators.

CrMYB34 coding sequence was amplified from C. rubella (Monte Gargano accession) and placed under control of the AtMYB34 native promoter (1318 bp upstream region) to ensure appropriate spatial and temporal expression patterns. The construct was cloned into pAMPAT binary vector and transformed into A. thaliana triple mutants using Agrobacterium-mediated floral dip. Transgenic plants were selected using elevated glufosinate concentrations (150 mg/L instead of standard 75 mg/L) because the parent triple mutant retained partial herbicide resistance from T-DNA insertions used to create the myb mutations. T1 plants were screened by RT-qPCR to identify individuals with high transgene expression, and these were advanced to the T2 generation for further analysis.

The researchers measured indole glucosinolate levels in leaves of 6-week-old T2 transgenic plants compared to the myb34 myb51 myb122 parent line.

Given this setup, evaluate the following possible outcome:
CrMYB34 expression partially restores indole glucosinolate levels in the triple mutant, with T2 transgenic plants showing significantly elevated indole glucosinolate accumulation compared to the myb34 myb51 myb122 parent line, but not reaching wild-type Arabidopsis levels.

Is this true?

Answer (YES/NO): NO